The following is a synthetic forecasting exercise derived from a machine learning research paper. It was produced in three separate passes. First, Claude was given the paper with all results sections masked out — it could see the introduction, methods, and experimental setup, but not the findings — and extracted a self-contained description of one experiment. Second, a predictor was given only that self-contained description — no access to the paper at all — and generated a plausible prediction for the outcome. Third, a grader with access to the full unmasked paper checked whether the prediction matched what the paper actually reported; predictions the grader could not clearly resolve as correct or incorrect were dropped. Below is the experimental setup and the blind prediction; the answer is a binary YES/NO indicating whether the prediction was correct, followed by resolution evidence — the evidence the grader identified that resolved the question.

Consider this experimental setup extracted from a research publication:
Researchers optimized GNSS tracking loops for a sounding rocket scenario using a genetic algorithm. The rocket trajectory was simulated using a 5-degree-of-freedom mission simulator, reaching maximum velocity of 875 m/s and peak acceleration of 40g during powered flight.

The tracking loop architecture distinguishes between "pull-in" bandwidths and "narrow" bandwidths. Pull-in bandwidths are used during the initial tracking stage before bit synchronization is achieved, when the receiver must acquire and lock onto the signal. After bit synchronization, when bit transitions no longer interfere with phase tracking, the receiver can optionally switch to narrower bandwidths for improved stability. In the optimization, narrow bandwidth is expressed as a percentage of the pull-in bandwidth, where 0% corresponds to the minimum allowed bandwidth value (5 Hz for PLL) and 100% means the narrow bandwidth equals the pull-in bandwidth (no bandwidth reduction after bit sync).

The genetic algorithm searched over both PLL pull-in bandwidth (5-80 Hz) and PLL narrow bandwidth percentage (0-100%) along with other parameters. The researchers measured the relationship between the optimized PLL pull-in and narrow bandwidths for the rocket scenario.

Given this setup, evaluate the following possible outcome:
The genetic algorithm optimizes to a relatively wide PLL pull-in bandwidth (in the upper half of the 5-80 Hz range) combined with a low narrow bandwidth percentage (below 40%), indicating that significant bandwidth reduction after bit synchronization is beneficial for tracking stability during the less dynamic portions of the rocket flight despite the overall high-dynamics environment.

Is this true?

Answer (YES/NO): NO